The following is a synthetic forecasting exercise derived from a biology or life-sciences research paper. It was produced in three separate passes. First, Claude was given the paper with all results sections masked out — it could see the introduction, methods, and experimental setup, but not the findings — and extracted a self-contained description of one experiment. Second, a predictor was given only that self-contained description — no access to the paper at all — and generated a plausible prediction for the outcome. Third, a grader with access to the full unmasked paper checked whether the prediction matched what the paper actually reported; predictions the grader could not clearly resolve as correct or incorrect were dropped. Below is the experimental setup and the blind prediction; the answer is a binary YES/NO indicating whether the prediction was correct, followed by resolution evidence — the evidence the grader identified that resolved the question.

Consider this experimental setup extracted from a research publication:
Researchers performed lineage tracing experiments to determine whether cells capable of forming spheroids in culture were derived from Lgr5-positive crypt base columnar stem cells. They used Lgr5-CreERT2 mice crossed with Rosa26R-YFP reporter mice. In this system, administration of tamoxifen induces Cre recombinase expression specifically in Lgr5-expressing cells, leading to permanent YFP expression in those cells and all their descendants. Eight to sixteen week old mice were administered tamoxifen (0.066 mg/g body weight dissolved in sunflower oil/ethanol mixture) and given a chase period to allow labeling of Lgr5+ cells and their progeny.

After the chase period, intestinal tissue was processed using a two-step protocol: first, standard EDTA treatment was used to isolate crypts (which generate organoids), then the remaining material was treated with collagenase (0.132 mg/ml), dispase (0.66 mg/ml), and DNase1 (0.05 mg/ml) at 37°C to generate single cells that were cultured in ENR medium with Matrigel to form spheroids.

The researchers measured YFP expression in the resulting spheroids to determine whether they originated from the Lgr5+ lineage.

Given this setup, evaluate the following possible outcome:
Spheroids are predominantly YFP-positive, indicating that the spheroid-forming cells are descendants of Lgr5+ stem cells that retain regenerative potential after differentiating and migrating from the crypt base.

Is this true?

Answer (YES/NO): NO